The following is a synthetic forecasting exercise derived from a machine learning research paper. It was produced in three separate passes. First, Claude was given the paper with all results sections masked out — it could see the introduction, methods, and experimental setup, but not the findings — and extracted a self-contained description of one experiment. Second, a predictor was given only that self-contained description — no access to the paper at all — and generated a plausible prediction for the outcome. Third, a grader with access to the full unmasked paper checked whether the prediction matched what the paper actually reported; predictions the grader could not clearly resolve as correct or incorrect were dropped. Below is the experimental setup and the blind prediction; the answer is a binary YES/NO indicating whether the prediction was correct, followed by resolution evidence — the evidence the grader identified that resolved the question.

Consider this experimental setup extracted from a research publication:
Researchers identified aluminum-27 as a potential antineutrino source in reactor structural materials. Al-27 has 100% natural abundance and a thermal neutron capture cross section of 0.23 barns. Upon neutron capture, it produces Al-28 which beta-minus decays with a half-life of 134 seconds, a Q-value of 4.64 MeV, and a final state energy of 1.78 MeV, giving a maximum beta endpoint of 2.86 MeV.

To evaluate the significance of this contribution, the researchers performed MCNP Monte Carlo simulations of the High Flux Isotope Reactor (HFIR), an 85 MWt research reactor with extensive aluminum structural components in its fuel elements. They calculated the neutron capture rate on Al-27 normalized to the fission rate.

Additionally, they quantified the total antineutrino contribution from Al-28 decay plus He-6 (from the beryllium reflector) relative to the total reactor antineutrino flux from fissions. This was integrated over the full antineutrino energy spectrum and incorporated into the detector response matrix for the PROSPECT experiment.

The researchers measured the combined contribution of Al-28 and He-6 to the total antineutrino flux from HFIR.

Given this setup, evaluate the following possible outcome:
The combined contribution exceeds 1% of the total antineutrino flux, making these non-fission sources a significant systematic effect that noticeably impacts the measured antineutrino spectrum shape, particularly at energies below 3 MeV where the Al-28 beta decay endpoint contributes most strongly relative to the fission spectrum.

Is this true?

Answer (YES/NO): NO